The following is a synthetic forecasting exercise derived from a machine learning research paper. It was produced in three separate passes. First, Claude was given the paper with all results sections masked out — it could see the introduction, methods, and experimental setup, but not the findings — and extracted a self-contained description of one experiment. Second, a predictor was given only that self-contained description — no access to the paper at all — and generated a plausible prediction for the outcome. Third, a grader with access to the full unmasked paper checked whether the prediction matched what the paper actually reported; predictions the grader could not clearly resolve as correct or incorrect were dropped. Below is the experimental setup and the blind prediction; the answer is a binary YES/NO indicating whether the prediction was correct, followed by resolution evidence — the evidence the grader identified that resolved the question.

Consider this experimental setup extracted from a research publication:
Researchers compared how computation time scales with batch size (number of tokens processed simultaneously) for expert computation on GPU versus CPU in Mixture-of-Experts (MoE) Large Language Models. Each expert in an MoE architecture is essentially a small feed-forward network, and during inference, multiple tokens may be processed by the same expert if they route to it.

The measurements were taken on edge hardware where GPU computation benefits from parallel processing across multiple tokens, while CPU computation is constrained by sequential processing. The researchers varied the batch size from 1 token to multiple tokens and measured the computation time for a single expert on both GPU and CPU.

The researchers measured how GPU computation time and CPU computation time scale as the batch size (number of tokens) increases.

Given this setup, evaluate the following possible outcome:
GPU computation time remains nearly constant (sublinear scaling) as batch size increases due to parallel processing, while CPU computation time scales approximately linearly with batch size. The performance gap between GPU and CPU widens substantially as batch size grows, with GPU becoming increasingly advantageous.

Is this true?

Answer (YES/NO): YES